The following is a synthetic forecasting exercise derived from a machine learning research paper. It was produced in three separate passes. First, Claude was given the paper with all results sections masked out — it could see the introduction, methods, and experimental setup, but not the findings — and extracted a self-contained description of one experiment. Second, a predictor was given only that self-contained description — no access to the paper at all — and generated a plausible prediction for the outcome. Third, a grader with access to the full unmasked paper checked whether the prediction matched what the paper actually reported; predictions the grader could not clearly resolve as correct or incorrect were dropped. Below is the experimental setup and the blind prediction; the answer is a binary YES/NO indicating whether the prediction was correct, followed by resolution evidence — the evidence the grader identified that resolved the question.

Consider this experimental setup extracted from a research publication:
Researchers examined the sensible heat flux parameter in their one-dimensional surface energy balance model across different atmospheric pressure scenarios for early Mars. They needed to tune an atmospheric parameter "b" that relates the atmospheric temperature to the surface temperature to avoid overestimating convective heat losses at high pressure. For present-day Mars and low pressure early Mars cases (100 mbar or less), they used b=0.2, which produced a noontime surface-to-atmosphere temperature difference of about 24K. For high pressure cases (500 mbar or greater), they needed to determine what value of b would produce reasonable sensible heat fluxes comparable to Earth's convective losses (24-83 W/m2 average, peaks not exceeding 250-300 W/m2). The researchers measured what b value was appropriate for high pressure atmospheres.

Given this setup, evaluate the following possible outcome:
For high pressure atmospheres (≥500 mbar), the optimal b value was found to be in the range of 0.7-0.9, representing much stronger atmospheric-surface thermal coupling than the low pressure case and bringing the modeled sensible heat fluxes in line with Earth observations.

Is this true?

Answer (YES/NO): NO